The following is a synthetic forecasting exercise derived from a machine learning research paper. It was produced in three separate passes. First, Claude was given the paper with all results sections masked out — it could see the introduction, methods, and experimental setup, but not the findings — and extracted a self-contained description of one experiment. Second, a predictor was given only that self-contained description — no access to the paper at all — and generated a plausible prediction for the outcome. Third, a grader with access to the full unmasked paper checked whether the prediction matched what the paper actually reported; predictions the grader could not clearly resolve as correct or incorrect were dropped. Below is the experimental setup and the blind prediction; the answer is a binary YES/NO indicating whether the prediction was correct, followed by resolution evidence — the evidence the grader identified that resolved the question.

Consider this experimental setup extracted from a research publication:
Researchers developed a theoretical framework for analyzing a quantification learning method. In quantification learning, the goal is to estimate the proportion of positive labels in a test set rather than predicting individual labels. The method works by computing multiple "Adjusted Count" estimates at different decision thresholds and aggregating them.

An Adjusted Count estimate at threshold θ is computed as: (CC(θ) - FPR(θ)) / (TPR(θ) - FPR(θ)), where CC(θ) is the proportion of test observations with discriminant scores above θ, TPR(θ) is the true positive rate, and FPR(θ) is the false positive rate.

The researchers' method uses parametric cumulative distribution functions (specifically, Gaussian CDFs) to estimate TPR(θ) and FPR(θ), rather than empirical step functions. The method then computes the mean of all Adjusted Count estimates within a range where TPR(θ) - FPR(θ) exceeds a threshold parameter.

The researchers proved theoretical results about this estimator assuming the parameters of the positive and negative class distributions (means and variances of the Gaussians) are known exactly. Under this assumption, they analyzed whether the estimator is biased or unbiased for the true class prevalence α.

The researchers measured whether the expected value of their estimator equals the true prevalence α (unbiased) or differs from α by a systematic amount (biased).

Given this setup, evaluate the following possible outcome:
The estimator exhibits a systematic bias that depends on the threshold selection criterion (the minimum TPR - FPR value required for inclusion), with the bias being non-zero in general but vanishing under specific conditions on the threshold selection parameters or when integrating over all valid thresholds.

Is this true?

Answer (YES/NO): NO